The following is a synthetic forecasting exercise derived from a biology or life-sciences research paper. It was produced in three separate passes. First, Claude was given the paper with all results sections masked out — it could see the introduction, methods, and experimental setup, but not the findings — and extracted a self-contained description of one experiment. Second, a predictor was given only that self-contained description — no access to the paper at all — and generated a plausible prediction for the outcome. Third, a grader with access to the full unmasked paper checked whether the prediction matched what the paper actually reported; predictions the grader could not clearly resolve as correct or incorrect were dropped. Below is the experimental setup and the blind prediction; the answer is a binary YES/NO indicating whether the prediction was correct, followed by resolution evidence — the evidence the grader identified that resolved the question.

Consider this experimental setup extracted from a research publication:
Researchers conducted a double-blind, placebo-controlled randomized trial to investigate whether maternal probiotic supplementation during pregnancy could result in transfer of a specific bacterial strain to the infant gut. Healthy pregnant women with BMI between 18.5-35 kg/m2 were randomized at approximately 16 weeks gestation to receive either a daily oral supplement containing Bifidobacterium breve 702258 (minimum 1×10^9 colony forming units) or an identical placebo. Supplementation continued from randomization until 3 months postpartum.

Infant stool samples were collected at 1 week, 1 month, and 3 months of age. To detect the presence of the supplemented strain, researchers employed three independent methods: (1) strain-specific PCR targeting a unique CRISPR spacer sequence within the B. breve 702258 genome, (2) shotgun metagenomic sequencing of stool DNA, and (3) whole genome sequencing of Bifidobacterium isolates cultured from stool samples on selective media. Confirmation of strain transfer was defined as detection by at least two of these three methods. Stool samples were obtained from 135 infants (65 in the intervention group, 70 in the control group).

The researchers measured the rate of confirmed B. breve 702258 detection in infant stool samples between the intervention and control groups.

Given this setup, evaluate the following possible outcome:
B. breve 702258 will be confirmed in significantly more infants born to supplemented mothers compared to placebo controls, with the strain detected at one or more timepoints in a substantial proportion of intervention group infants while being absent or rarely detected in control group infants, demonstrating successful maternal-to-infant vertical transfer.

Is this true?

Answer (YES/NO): NO